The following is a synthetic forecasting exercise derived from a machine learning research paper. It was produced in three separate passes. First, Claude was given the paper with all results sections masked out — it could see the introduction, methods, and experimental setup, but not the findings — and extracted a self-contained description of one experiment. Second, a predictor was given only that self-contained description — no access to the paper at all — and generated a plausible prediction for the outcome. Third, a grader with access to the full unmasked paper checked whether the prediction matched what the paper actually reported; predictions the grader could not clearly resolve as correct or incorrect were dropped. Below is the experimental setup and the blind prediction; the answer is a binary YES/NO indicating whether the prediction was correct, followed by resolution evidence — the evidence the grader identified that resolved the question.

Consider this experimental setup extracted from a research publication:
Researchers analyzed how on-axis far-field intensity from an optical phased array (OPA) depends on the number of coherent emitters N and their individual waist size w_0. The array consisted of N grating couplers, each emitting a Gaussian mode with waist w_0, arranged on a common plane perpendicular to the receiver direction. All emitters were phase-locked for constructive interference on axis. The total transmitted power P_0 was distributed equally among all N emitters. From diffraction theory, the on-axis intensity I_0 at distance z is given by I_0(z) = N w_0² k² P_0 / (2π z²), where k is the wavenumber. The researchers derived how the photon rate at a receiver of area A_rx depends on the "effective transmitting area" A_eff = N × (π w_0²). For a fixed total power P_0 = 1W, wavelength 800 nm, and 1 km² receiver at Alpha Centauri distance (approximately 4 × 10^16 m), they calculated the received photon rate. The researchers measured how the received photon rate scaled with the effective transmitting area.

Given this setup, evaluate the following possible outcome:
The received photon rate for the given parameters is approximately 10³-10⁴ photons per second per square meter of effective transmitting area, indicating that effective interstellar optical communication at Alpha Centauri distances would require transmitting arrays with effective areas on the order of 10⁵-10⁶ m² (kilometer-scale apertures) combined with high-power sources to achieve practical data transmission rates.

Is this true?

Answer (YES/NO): NO